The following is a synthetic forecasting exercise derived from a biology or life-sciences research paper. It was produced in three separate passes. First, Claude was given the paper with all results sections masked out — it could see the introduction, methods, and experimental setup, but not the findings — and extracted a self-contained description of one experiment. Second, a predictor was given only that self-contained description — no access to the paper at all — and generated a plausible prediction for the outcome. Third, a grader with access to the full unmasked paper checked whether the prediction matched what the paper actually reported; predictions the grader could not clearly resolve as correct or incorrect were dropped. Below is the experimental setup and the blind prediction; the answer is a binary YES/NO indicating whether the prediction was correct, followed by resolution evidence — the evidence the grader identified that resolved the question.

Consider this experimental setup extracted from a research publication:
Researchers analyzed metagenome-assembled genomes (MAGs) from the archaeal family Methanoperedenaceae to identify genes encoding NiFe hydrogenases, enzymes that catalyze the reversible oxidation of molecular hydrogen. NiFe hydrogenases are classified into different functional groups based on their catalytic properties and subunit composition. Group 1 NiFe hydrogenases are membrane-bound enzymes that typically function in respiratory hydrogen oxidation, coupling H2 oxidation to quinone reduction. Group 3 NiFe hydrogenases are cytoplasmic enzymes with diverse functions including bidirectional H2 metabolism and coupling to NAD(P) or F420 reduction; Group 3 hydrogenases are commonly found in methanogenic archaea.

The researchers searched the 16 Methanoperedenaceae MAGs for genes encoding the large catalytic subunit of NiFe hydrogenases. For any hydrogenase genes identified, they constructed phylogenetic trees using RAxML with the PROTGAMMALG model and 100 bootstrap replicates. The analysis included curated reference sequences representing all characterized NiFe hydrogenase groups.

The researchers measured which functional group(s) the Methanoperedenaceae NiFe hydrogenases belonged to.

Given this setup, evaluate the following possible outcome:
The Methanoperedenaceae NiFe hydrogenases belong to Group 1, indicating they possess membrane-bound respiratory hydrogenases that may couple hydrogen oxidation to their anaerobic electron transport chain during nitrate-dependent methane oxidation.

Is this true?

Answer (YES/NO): NO